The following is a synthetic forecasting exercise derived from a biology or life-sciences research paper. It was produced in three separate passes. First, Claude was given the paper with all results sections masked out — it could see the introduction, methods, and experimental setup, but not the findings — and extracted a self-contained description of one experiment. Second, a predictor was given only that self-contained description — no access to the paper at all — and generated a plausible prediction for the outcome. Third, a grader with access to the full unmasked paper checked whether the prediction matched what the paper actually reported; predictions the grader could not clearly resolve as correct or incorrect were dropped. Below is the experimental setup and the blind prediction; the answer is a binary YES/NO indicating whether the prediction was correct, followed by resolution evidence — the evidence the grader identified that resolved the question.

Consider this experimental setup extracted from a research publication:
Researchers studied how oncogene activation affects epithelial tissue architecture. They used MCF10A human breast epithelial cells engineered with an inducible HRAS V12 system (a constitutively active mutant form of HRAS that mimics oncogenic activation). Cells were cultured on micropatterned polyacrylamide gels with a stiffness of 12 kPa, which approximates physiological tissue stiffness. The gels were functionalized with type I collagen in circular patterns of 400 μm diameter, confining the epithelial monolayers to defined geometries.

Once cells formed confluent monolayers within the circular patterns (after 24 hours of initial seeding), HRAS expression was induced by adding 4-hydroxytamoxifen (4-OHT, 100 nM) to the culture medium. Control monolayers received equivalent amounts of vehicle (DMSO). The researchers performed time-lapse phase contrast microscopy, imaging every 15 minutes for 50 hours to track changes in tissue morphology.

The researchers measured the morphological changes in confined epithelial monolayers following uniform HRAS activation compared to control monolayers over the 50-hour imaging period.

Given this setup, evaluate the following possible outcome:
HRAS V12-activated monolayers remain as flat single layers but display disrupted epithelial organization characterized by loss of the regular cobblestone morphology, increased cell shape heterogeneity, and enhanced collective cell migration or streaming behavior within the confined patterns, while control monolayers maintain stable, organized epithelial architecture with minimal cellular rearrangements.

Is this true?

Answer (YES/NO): NO